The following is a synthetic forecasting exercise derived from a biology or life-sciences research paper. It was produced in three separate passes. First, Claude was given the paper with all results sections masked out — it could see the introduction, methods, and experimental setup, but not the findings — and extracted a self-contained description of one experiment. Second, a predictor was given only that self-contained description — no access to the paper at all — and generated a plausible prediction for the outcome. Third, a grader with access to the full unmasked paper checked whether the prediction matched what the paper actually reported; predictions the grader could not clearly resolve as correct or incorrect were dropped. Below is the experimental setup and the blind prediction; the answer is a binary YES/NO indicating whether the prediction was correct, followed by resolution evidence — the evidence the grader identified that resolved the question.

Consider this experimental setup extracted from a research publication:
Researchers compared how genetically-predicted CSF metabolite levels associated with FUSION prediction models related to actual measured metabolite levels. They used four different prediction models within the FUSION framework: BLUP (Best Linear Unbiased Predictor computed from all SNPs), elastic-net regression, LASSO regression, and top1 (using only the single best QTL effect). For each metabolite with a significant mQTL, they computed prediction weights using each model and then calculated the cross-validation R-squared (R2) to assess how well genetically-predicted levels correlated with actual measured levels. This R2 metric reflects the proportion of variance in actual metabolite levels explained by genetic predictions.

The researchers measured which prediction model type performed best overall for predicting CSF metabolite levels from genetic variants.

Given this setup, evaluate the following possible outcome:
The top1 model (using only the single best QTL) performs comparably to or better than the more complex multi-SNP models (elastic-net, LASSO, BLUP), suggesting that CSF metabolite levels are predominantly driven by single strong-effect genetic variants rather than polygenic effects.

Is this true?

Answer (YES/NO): YES